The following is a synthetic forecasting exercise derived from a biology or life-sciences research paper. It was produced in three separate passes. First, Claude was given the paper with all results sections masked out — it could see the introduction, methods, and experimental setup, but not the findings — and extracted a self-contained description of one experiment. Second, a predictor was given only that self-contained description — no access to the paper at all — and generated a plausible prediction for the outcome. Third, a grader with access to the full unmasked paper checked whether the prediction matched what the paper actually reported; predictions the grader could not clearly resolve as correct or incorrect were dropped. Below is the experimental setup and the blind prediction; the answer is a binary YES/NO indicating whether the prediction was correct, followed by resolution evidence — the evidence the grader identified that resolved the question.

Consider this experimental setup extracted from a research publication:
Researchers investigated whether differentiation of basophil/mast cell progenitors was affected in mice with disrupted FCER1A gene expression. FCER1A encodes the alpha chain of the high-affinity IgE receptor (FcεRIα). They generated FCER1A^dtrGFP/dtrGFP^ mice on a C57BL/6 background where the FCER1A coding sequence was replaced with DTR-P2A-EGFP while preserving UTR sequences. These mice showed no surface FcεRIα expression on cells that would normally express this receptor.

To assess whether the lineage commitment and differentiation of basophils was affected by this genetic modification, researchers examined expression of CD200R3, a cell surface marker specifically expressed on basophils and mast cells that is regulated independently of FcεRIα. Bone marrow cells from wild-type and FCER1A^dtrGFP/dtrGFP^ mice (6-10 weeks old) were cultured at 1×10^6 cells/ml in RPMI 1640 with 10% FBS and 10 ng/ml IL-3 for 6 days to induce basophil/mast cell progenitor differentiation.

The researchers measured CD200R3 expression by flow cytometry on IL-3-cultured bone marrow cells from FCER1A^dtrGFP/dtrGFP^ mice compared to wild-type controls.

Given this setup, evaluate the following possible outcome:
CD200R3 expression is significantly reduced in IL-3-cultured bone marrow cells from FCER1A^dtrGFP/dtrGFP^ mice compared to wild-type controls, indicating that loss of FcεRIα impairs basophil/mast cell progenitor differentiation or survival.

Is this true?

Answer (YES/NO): NO